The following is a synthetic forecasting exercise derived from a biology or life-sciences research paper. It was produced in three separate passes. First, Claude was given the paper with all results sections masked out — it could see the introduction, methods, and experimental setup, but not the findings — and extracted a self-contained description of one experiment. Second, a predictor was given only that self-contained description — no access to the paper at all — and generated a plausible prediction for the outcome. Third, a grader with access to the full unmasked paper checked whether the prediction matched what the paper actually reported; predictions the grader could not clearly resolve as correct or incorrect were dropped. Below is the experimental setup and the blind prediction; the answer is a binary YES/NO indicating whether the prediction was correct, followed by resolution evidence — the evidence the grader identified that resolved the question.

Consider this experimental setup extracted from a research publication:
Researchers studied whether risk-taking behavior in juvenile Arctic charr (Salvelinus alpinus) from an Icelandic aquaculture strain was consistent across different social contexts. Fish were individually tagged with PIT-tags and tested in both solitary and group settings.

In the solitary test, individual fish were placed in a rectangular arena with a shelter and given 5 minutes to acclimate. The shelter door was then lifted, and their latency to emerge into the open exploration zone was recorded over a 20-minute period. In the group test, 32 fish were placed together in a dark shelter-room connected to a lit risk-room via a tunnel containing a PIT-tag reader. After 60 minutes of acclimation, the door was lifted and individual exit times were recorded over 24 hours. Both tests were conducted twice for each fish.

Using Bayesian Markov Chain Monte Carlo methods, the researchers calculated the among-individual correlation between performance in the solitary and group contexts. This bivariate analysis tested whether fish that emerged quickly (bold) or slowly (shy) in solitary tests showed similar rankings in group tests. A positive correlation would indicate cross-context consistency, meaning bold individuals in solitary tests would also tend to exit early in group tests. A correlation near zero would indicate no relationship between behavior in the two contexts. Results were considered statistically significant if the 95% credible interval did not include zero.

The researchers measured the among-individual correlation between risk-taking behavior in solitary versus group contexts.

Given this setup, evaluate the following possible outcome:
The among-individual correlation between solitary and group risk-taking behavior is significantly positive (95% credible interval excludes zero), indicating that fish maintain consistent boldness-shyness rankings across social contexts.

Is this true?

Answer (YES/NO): NO